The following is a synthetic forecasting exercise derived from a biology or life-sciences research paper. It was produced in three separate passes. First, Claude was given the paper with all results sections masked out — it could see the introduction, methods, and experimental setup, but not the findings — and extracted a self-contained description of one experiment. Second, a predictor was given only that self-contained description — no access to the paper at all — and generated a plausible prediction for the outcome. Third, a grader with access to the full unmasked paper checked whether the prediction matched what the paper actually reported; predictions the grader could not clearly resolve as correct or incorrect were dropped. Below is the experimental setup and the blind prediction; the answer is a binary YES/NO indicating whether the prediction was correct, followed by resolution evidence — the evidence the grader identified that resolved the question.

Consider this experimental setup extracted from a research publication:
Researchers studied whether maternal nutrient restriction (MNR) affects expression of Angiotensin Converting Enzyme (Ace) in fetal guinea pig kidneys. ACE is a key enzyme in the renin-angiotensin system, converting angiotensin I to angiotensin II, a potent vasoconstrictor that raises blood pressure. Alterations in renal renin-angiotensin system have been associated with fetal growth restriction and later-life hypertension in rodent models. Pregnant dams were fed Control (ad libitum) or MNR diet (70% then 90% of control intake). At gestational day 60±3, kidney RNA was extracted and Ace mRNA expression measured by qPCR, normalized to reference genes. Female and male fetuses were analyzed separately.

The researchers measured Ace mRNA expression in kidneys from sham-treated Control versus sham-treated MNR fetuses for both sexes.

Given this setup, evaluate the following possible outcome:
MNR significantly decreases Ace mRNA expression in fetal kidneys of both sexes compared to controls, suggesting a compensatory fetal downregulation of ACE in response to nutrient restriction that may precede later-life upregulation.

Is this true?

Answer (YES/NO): NO